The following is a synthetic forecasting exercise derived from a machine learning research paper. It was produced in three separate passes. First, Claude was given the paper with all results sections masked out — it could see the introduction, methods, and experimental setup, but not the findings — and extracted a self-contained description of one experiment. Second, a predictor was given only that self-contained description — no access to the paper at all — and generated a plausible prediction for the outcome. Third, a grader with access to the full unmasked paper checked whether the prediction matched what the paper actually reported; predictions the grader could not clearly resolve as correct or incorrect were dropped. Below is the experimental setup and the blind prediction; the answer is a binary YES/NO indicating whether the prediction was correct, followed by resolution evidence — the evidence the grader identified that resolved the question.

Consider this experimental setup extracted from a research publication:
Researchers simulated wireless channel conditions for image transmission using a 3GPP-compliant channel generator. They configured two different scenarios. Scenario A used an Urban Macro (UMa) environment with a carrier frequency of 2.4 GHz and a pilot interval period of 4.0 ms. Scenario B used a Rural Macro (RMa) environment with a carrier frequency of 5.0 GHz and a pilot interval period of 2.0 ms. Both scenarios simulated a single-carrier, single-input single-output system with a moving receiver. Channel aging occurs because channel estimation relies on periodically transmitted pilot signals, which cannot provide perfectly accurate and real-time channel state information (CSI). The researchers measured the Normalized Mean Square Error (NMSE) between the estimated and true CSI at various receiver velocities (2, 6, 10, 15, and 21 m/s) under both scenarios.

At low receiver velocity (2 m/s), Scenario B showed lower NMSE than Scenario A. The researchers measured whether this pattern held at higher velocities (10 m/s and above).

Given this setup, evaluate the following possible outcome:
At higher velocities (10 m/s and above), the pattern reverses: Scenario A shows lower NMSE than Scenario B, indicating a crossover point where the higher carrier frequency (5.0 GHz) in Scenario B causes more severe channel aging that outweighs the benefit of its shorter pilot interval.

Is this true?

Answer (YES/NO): YES